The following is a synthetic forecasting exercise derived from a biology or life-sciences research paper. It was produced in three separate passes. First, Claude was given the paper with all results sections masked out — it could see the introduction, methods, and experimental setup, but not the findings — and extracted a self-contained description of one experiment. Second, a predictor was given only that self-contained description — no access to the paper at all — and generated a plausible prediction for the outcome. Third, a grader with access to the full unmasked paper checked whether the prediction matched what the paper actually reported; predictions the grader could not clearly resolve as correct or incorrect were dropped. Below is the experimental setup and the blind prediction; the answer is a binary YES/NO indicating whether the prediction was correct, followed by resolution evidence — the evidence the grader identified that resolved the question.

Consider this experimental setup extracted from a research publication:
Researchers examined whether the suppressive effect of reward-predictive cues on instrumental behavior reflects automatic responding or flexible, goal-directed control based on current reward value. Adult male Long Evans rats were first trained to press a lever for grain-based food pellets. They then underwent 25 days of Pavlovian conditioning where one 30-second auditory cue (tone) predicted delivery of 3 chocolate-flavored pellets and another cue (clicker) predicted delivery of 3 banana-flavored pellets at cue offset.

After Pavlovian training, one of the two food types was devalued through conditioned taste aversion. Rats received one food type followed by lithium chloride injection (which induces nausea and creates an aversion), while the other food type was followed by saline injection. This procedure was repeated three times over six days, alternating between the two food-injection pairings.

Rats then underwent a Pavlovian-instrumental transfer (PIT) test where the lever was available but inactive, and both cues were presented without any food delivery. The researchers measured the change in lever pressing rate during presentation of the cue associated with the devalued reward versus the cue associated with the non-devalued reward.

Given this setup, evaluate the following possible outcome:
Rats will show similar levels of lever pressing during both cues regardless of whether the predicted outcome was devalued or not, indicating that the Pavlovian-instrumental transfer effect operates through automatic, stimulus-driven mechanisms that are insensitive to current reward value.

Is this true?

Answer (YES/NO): NO